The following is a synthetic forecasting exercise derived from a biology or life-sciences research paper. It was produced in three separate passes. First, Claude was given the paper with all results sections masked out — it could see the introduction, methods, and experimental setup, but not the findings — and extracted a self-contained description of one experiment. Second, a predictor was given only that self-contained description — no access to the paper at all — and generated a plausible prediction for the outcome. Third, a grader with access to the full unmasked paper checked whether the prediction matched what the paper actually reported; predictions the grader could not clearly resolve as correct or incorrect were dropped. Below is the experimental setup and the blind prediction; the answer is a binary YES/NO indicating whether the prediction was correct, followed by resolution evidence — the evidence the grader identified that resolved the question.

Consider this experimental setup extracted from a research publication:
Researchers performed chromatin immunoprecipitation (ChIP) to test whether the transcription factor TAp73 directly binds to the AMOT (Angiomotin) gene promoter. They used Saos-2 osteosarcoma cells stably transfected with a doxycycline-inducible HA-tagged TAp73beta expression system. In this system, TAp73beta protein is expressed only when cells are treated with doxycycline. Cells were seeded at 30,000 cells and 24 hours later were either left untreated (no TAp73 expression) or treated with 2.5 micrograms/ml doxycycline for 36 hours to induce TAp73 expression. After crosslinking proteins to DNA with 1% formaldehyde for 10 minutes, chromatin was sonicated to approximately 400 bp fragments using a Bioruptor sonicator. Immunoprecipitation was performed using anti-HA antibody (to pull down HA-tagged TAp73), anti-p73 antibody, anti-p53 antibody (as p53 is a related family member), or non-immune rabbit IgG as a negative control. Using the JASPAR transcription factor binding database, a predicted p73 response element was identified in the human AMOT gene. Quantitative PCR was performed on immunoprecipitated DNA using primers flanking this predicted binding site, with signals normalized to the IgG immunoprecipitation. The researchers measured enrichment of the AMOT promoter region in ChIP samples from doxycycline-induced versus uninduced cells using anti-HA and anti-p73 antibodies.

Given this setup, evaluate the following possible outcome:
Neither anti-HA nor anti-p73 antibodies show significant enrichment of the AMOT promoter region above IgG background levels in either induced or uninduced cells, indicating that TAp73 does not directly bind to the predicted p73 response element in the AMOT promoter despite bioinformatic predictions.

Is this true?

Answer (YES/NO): NO